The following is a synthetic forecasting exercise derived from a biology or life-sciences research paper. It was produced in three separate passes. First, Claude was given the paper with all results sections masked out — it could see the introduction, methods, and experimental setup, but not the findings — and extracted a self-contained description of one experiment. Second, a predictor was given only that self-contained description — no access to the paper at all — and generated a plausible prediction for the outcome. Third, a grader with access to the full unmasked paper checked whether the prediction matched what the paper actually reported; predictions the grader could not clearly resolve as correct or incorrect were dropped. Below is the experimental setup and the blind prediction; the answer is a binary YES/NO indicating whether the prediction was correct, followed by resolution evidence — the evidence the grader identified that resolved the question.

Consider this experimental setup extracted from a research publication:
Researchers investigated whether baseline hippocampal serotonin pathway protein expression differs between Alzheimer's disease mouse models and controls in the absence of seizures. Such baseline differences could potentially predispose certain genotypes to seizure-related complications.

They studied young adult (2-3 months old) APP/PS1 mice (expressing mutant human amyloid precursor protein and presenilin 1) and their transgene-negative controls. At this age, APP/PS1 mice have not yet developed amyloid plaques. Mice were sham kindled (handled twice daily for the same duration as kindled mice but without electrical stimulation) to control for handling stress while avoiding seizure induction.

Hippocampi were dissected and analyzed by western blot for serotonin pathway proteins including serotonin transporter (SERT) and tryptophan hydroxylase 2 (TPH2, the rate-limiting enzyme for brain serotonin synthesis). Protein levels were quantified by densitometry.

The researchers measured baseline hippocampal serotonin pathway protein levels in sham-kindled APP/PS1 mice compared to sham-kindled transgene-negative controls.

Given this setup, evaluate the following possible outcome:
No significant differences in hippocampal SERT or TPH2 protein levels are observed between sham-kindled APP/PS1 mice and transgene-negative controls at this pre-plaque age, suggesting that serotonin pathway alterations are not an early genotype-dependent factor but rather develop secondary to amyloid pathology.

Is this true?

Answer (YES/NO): YES